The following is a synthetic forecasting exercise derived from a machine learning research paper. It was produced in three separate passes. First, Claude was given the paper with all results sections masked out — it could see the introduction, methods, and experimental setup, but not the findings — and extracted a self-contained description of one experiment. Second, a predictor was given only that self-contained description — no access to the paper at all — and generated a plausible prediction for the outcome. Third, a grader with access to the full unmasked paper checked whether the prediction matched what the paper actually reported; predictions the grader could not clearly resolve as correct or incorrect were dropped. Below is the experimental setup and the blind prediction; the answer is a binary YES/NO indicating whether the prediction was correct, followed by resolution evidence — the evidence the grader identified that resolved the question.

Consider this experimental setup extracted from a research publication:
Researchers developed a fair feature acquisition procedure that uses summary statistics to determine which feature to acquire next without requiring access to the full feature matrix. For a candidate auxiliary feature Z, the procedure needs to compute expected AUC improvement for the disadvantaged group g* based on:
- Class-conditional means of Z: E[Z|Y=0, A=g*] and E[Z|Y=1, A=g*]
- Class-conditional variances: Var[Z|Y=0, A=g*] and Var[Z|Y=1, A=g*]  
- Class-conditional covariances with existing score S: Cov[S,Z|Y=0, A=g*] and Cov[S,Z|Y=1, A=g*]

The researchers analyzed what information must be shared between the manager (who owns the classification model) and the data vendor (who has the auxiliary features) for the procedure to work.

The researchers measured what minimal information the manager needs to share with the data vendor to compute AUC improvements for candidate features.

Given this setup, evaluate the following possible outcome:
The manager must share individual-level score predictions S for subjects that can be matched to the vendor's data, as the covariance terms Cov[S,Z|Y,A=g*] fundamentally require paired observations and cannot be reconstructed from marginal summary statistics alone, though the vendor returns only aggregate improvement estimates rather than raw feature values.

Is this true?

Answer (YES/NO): YES